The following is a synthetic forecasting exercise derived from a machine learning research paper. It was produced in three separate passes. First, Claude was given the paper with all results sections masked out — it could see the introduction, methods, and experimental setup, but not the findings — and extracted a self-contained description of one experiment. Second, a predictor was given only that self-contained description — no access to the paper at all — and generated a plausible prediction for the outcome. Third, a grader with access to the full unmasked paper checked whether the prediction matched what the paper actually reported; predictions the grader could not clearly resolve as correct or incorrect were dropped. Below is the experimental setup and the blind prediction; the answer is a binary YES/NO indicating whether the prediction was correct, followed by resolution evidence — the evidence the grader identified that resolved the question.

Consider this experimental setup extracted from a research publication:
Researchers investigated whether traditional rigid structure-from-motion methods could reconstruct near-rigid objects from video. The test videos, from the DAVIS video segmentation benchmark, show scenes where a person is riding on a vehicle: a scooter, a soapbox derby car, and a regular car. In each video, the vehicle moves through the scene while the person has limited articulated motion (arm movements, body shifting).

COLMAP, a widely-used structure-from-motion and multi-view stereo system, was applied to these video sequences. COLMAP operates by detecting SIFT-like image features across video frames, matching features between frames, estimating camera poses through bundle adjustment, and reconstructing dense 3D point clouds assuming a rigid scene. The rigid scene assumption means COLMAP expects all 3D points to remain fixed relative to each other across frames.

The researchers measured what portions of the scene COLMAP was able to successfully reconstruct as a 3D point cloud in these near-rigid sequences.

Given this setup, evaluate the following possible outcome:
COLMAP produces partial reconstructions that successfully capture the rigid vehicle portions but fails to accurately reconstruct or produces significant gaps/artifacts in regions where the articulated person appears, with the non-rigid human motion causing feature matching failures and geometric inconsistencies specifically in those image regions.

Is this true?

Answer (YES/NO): YES